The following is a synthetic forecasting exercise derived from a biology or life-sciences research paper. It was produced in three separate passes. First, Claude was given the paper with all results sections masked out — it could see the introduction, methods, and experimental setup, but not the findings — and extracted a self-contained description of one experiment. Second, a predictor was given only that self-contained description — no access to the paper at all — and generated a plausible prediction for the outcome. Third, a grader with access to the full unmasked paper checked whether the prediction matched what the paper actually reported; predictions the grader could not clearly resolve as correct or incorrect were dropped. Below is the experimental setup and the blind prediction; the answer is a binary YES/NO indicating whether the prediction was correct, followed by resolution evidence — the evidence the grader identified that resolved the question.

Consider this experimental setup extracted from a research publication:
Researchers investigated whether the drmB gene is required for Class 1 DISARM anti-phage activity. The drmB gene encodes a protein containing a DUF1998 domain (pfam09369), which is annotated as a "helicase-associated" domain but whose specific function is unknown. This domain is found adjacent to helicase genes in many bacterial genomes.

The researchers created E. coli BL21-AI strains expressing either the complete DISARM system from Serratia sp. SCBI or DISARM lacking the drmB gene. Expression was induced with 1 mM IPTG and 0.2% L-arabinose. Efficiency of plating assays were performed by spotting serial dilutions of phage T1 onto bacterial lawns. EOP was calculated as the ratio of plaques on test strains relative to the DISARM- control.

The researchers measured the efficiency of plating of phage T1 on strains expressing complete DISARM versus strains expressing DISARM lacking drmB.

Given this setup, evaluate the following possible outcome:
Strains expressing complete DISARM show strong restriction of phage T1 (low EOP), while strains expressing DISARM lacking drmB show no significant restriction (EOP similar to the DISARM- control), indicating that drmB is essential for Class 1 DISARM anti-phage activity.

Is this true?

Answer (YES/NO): NO